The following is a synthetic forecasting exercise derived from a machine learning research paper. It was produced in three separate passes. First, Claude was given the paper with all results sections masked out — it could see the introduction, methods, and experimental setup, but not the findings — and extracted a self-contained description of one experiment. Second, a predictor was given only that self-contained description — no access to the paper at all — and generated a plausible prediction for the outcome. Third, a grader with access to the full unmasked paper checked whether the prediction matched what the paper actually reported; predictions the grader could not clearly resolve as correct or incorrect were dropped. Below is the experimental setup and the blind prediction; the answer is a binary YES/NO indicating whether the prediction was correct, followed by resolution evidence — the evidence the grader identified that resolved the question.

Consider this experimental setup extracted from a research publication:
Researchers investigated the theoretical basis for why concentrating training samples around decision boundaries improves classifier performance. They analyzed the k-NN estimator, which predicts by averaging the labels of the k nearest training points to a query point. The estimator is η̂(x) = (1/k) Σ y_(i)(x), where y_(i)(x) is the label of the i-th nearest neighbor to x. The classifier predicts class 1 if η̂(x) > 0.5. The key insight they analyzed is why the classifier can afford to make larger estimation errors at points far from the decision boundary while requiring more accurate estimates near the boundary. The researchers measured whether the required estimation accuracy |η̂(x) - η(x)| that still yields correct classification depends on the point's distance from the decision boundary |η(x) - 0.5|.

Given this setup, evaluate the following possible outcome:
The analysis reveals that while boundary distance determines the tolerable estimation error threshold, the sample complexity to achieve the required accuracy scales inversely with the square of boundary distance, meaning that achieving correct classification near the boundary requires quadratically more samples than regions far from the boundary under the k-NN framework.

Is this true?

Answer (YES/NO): NO